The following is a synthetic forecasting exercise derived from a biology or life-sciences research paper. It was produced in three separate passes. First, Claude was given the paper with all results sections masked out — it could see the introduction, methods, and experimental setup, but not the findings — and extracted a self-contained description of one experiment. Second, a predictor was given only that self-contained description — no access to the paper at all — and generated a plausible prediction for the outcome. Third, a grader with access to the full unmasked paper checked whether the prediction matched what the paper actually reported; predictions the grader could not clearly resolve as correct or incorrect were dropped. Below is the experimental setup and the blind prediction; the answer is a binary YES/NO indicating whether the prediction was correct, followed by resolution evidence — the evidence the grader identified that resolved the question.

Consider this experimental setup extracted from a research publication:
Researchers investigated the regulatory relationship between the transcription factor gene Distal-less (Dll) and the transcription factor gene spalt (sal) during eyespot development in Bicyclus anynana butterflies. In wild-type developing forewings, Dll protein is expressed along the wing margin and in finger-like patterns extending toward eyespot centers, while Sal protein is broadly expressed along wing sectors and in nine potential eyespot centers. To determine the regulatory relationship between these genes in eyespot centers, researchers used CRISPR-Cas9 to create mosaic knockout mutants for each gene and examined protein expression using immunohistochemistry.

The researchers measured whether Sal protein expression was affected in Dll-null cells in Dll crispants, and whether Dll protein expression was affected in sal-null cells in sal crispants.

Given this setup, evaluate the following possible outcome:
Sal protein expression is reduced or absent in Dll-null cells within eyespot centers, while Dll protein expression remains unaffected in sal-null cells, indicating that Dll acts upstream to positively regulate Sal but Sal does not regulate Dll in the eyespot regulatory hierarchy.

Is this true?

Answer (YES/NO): YES